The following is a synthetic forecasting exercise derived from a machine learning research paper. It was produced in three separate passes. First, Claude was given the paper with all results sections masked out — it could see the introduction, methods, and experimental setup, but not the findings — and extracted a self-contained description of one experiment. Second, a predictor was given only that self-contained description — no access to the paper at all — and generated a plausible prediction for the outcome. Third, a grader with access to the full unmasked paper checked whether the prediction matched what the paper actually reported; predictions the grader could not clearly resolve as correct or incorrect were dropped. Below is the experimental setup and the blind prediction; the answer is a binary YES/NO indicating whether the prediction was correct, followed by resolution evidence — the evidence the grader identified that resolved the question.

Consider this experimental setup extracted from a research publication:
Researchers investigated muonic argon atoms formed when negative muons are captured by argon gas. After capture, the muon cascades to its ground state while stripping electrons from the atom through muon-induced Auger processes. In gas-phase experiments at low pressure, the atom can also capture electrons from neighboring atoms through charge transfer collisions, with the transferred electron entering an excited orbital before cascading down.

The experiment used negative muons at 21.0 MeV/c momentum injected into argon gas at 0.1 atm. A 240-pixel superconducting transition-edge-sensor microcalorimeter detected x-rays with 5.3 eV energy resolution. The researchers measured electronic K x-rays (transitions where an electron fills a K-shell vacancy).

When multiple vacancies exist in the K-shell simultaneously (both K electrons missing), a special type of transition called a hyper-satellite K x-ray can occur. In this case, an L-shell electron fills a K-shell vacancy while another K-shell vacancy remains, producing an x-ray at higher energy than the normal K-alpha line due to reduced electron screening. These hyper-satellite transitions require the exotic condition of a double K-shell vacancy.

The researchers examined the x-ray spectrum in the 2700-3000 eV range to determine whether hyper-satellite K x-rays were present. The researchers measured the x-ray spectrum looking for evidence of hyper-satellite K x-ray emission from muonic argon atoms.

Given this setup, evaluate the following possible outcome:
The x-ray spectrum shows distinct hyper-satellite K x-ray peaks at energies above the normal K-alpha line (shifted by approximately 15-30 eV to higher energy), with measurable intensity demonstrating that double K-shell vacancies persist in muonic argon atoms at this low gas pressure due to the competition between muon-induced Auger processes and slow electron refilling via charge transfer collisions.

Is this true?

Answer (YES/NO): NO